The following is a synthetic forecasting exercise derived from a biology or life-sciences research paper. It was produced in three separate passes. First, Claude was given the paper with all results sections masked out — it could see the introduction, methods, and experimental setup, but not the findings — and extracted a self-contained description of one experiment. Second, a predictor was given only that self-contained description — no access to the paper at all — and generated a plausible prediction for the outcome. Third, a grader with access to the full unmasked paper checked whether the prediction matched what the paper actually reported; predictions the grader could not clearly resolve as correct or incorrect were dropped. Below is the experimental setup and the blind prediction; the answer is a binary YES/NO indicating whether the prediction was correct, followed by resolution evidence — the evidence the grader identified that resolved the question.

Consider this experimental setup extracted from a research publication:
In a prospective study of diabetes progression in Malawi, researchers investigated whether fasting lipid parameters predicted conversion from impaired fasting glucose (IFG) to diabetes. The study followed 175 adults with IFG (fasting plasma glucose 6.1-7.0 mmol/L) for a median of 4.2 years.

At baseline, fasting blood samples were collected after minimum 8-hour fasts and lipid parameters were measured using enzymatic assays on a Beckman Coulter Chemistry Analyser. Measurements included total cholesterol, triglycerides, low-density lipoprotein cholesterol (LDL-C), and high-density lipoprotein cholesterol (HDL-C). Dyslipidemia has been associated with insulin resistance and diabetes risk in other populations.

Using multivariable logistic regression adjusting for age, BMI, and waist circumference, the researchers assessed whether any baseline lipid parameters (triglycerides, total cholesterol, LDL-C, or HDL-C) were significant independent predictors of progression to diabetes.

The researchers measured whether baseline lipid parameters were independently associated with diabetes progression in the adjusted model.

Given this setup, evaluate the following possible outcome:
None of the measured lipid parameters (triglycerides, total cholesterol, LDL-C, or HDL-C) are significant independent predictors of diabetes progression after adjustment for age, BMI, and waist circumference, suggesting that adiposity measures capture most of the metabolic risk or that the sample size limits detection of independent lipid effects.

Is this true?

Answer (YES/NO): YES